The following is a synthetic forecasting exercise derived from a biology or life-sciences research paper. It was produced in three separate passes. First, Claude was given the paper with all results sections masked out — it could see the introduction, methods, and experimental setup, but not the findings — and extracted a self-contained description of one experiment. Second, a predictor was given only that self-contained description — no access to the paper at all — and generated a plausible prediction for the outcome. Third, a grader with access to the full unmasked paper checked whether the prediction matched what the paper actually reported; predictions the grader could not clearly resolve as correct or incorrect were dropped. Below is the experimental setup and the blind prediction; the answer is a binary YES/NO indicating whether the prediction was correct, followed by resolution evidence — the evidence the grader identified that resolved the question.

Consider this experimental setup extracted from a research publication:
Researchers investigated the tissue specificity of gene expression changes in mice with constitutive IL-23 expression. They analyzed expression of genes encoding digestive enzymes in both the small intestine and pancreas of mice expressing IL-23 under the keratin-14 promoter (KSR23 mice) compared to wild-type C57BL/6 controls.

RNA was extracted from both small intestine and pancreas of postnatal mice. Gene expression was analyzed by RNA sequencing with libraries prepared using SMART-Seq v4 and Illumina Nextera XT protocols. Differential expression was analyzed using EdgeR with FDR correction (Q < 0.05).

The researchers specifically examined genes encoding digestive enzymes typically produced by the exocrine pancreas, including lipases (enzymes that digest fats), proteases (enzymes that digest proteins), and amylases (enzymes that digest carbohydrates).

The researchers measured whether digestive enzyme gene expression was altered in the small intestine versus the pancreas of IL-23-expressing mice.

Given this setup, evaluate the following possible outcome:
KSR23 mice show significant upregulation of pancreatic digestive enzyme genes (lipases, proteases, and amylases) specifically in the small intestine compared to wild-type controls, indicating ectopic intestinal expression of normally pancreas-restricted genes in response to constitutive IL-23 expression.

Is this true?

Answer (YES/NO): NO